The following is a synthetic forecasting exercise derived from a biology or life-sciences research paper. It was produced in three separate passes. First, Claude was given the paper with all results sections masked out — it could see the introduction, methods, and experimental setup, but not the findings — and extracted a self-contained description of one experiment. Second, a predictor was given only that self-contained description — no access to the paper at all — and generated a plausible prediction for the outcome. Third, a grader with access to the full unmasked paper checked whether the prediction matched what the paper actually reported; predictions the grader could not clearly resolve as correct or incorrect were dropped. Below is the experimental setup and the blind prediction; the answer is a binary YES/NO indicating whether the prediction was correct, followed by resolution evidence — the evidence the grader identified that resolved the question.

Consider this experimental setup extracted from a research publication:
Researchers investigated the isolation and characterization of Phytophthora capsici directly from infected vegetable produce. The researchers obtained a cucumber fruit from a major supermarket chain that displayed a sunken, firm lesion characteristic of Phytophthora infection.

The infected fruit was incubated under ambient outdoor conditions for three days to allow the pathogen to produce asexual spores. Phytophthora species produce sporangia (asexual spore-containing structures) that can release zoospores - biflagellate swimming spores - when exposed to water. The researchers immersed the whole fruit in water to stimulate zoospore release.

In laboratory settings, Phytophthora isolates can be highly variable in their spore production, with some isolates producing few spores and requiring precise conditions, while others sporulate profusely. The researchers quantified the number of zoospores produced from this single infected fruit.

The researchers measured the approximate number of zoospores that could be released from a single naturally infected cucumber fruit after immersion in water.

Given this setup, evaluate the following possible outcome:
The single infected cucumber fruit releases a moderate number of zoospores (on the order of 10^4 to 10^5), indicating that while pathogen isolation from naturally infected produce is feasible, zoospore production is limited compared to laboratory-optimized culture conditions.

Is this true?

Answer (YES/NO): NO